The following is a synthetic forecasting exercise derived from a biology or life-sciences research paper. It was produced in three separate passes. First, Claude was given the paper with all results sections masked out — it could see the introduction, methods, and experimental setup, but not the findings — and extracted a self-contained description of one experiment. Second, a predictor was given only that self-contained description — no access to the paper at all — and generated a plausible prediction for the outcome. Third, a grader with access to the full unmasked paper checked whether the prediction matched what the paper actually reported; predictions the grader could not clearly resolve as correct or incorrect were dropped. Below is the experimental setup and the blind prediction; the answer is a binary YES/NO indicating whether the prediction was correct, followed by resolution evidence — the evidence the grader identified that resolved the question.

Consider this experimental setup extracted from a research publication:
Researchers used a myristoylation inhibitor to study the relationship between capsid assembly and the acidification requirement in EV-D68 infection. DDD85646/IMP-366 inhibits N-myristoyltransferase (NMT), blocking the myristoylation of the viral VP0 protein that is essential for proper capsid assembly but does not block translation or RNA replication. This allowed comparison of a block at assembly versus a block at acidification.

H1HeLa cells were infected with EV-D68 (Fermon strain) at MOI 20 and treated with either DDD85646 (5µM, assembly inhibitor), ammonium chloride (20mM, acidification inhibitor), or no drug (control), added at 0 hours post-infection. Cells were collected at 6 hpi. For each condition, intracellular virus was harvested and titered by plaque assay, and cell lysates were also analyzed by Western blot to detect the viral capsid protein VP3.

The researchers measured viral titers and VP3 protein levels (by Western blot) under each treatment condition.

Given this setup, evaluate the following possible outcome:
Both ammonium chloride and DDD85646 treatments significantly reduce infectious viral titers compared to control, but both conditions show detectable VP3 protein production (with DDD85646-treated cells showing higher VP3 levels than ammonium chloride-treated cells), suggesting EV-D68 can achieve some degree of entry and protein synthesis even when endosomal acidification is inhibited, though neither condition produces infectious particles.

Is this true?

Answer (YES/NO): NO